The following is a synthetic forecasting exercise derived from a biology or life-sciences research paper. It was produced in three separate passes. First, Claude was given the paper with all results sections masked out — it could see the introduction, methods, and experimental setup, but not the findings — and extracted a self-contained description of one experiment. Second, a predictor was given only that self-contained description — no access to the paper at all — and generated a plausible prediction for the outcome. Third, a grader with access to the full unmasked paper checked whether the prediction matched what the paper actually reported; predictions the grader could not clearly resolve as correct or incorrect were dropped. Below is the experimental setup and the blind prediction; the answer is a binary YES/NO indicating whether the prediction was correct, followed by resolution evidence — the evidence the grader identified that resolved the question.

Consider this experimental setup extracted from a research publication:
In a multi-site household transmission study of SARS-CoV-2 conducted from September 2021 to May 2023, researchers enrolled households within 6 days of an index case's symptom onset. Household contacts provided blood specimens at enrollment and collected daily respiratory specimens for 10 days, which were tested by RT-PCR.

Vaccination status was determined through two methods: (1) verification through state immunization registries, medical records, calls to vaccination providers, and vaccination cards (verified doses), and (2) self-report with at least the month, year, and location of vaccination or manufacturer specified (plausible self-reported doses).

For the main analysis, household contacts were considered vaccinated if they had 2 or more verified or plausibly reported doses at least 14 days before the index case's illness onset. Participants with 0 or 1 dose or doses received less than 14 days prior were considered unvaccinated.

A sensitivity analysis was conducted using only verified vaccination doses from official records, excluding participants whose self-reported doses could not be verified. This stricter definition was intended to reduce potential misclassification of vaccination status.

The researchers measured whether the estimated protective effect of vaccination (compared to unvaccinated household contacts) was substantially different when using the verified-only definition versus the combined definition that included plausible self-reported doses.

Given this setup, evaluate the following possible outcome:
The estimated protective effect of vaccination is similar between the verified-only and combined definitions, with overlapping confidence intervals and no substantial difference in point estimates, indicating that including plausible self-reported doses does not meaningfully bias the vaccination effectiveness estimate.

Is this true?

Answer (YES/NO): YES